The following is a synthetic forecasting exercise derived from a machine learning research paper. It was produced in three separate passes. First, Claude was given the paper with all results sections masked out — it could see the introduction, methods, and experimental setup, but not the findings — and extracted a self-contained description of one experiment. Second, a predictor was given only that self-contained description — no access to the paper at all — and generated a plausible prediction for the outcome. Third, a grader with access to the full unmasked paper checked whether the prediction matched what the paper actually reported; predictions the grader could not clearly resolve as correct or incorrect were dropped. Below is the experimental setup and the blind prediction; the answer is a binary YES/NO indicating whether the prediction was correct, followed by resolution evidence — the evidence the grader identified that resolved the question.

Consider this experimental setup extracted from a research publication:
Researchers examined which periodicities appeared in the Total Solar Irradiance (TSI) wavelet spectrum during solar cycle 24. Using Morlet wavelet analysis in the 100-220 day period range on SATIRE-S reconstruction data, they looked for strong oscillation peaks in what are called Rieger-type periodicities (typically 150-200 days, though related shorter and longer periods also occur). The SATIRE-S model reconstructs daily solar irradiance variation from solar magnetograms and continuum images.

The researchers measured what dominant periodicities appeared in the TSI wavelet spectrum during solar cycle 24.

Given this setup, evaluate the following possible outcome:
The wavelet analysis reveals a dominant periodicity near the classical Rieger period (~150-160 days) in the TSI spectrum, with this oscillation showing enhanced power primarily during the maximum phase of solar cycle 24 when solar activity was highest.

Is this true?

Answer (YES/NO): NO